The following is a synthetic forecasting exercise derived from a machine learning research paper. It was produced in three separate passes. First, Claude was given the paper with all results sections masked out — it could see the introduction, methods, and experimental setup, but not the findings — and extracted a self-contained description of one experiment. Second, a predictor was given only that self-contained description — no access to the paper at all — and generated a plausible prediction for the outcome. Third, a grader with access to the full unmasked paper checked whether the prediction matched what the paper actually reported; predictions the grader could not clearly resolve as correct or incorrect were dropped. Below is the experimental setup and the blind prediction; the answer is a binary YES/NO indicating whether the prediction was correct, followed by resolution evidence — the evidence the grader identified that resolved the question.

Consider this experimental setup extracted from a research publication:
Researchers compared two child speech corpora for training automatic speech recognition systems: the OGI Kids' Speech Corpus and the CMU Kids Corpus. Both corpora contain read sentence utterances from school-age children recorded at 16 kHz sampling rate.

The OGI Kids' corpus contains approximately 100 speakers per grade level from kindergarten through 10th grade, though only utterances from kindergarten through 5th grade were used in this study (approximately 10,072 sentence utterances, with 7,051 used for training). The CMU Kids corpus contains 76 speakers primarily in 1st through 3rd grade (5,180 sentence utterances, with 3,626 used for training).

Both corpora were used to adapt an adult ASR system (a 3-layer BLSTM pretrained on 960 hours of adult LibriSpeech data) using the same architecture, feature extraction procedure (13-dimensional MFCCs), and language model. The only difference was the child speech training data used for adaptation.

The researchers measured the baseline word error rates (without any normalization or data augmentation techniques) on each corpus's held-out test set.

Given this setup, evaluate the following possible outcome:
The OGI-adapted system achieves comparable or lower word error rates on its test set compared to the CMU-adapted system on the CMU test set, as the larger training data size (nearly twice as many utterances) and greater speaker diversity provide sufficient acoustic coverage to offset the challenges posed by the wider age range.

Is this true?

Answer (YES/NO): YES